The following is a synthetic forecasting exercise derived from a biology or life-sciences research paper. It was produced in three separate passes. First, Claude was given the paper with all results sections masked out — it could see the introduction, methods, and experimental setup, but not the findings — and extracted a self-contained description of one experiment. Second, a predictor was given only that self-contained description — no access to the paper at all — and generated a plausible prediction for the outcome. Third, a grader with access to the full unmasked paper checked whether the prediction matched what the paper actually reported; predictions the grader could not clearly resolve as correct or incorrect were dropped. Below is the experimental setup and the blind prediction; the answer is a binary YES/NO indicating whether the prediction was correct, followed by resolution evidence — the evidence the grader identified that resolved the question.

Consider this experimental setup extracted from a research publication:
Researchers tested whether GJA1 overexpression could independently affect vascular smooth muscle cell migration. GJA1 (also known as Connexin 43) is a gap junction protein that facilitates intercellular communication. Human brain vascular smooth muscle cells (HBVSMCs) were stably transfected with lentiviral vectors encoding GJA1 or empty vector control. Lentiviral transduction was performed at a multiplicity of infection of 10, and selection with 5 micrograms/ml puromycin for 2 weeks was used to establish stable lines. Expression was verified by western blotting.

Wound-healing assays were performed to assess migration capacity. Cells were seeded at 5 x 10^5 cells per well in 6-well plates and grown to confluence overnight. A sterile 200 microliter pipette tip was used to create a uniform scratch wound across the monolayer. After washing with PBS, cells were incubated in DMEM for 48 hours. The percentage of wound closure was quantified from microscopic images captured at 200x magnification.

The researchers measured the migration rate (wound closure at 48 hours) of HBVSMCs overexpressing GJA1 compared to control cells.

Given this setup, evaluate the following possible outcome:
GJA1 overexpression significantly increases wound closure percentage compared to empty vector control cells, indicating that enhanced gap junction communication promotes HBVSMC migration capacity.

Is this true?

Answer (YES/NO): YES